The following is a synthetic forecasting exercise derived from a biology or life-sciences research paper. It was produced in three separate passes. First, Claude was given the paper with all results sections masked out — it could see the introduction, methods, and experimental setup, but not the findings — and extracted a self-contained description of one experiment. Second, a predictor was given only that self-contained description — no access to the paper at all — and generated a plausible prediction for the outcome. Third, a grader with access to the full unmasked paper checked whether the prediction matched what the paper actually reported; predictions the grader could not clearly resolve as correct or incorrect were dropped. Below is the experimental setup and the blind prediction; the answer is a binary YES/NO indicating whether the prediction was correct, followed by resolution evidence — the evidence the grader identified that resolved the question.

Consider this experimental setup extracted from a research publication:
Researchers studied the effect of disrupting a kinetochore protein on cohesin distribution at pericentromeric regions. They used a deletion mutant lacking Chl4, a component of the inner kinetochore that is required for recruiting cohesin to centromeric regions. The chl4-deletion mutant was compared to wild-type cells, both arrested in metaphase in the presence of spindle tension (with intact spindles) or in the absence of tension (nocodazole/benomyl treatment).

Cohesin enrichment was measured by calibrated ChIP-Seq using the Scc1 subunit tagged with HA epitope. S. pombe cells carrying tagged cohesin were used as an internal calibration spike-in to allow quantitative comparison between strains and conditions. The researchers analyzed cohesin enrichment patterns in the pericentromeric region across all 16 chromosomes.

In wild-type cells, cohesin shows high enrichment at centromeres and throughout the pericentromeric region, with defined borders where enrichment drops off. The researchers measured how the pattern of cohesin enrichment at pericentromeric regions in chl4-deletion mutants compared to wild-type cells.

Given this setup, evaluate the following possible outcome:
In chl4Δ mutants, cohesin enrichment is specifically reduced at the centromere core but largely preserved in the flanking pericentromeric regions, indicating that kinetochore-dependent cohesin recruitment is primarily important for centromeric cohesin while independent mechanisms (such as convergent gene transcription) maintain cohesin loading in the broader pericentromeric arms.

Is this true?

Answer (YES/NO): NO